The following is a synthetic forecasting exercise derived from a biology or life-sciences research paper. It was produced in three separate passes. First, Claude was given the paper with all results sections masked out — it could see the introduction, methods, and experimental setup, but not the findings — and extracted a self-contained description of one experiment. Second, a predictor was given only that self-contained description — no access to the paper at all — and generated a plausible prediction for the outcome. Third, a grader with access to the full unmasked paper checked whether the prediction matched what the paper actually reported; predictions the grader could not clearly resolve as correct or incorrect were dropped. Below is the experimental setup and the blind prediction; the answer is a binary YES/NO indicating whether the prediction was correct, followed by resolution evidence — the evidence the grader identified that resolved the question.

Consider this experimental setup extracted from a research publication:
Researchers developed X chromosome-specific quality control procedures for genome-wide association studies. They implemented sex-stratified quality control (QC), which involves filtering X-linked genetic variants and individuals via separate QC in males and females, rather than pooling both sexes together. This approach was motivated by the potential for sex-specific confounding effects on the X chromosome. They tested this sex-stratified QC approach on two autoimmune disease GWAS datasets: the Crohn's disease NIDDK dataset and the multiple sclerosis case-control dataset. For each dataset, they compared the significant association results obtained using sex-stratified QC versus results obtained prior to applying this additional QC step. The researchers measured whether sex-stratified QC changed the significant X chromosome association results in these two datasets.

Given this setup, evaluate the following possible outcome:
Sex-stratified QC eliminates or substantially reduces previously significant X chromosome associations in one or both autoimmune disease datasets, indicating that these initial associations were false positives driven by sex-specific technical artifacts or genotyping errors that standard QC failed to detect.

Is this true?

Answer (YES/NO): NO